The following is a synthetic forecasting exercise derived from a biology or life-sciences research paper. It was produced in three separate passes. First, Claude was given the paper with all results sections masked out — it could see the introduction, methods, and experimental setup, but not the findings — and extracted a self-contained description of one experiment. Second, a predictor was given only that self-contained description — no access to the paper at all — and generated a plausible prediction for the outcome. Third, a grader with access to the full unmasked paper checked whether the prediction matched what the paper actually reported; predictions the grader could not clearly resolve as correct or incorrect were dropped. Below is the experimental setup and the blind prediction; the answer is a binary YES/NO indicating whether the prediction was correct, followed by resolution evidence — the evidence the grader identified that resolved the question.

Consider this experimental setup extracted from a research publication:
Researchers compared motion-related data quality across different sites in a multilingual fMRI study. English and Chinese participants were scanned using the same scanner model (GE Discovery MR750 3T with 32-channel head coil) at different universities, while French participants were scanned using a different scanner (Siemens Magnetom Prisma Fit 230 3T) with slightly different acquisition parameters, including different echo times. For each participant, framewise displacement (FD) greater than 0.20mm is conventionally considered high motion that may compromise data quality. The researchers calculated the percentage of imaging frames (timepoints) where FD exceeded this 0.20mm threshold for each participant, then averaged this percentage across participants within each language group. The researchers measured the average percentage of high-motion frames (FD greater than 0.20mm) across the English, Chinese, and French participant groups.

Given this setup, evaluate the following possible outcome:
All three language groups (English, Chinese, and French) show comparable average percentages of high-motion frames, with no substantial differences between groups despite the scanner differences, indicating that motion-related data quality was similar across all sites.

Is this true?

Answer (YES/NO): NO